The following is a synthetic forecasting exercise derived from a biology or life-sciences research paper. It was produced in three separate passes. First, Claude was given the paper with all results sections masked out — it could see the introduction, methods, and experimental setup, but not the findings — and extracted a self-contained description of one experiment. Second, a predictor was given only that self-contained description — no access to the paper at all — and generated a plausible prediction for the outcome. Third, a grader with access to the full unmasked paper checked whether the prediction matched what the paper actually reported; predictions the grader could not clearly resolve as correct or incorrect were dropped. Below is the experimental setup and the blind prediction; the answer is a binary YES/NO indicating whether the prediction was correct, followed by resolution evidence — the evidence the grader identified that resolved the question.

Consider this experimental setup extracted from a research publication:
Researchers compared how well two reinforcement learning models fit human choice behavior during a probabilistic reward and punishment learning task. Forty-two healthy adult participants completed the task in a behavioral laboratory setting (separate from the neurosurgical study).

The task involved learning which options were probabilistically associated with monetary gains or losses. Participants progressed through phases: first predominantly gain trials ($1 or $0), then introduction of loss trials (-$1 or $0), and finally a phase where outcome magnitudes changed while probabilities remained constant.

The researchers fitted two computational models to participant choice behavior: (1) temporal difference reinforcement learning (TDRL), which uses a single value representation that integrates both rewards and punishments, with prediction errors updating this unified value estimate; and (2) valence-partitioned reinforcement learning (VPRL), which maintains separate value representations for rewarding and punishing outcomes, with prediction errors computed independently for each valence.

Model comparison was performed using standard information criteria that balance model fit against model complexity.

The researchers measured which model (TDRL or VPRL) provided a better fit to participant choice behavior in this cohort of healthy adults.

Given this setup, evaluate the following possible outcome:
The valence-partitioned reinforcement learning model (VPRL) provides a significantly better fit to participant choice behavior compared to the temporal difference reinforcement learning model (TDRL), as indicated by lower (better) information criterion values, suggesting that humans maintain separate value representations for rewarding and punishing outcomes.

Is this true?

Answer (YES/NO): YES